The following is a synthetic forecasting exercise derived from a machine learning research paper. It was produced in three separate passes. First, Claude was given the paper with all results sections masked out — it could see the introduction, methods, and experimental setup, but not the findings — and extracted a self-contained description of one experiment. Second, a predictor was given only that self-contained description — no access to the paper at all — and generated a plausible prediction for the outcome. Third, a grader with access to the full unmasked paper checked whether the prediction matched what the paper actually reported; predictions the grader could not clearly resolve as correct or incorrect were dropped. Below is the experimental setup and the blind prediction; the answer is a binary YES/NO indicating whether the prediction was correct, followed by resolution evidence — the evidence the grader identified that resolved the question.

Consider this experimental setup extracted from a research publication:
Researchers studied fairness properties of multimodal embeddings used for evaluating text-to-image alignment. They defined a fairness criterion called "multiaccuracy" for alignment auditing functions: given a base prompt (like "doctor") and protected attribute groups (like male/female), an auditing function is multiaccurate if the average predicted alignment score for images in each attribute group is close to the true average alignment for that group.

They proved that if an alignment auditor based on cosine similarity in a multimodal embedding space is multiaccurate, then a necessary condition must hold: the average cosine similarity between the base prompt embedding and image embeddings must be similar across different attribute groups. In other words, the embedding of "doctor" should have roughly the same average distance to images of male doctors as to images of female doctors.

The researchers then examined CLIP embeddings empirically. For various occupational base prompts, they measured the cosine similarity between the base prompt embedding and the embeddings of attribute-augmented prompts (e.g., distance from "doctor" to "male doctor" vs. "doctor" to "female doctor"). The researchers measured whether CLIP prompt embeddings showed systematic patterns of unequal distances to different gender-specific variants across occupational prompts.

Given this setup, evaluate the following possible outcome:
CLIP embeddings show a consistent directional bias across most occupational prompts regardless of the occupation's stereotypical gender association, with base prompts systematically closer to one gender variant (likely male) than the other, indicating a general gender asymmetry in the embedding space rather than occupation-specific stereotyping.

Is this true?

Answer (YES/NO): NO